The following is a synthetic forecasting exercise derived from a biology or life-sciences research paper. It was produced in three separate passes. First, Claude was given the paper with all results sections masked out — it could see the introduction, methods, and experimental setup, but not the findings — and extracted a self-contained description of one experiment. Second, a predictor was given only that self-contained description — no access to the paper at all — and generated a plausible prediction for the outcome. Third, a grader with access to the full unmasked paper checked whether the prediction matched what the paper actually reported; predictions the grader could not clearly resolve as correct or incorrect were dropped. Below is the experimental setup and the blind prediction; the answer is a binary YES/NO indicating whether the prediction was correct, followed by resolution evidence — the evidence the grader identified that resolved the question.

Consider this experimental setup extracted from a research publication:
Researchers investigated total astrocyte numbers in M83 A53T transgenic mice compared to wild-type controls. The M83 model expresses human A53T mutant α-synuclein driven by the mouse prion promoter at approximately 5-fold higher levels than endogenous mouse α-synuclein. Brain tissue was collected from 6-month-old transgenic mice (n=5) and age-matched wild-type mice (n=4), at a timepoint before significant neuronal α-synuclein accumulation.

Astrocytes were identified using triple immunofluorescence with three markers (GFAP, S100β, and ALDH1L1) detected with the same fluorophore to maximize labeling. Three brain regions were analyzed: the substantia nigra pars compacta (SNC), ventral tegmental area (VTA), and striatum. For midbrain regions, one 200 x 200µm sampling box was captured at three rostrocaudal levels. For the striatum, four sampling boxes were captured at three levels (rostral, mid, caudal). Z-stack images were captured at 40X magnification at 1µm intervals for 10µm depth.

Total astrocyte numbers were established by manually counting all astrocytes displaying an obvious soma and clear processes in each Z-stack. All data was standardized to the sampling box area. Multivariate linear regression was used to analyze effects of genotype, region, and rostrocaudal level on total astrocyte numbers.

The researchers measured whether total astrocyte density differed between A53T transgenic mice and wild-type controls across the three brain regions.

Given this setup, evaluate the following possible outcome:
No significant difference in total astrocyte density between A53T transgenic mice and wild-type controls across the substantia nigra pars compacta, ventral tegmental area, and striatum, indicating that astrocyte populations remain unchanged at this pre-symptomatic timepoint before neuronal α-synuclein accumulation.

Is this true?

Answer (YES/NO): NO